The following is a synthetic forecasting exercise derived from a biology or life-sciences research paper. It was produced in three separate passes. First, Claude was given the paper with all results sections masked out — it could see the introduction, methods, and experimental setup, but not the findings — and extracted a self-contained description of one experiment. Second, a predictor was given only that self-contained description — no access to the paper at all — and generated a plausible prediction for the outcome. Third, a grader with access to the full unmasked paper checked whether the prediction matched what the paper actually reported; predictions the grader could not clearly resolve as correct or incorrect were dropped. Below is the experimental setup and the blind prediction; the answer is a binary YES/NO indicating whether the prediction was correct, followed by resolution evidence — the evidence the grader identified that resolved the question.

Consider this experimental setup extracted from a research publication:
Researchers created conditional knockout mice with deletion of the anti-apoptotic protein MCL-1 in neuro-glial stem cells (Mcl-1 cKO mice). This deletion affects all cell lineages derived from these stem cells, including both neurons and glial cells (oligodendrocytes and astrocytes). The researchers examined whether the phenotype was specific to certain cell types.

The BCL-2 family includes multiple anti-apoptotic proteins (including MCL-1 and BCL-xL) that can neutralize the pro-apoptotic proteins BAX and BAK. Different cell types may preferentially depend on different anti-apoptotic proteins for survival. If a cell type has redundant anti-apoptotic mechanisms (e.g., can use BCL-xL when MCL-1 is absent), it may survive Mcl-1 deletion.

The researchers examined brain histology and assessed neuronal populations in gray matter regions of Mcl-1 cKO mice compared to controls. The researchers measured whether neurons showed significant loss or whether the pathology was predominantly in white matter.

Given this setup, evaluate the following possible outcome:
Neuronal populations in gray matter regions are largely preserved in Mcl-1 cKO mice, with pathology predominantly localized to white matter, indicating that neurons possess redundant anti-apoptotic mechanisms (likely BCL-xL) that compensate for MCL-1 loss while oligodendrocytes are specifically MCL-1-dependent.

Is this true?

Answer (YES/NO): YES